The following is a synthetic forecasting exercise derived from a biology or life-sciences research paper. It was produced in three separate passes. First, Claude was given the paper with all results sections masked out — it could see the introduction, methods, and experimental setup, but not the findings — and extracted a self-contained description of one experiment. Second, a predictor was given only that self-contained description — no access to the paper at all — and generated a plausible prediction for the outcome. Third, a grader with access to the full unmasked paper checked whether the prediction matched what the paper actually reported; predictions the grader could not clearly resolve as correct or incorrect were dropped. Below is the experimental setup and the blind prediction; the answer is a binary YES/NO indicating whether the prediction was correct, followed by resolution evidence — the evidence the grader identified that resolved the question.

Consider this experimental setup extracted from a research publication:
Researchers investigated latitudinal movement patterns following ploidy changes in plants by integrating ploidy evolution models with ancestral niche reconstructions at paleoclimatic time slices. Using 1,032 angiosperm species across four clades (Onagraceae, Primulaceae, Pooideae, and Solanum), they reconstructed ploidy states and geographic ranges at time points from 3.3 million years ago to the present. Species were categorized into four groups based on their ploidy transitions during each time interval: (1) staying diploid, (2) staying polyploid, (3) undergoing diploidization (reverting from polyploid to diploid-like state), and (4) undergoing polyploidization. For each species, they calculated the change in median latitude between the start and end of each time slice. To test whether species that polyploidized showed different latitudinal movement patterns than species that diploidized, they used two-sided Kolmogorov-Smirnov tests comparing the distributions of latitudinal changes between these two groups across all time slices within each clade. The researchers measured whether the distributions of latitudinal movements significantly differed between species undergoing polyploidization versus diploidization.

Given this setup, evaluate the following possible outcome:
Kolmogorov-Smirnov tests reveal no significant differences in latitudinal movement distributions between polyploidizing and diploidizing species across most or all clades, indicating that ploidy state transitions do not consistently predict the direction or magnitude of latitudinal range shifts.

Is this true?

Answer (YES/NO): YES